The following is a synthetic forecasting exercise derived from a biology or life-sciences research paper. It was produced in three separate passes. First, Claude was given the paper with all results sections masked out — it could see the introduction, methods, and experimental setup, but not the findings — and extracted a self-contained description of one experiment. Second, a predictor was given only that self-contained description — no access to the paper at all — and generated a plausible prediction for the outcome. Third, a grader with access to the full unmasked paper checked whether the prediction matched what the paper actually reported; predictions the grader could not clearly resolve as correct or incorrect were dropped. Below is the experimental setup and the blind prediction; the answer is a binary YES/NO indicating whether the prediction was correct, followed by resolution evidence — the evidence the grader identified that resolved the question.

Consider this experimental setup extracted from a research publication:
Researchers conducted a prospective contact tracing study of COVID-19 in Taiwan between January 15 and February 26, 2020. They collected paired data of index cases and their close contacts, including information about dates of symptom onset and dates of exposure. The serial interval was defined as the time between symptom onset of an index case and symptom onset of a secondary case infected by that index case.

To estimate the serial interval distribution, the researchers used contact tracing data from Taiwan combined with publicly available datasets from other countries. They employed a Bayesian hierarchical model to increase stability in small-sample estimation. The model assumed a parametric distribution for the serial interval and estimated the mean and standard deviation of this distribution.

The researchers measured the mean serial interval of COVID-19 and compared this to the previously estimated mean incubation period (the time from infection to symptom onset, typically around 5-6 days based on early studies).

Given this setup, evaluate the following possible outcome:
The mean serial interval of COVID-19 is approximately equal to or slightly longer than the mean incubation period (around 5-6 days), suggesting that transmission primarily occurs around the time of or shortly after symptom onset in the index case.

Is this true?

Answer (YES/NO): NO